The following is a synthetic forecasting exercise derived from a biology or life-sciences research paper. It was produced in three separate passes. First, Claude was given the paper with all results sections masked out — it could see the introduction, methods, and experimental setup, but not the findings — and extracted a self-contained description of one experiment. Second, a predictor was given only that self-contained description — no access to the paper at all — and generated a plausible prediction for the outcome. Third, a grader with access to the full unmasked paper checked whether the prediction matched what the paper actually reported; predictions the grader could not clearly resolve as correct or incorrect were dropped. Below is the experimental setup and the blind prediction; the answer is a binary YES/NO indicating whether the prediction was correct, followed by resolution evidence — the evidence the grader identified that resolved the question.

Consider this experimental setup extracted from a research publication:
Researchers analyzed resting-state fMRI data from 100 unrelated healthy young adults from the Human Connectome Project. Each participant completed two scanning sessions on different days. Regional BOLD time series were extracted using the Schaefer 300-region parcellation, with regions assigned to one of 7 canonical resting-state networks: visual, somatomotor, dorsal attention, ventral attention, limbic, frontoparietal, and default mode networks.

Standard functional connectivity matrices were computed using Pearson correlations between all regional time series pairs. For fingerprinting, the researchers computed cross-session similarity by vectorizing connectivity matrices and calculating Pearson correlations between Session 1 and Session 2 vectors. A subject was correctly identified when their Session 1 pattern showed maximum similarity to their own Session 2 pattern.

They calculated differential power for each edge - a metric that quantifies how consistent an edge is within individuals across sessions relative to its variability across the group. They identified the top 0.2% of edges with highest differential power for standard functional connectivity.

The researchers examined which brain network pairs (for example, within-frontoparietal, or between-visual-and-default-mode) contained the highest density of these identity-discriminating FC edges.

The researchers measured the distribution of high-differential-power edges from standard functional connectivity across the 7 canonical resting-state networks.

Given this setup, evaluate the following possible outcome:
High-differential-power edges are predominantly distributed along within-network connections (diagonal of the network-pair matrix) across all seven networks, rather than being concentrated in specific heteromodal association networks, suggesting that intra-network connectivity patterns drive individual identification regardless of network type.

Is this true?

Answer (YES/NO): NO